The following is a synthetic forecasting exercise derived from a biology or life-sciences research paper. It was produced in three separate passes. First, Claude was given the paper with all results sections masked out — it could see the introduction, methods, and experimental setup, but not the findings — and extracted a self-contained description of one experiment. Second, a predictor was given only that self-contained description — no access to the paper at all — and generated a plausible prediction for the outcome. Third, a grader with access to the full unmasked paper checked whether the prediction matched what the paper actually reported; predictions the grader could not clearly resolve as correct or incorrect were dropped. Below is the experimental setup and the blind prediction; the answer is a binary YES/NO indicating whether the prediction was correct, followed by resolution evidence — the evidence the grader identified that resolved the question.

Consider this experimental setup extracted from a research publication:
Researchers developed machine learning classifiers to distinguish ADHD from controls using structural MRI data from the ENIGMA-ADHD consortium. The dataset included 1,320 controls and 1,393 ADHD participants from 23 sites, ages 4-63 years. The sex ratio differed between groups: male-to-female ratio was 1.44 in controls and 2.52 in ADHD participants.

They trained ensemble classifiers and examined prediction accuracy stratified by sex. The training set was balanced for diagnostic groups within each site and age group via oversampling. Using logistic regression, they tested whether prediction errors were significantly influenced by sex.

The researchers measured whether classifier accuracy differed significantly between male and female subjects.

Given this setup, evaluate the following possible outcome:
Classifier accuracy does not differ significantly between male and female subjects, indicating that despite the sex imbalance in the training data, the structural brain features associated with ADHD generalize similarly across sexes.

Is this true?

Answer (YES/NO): NO